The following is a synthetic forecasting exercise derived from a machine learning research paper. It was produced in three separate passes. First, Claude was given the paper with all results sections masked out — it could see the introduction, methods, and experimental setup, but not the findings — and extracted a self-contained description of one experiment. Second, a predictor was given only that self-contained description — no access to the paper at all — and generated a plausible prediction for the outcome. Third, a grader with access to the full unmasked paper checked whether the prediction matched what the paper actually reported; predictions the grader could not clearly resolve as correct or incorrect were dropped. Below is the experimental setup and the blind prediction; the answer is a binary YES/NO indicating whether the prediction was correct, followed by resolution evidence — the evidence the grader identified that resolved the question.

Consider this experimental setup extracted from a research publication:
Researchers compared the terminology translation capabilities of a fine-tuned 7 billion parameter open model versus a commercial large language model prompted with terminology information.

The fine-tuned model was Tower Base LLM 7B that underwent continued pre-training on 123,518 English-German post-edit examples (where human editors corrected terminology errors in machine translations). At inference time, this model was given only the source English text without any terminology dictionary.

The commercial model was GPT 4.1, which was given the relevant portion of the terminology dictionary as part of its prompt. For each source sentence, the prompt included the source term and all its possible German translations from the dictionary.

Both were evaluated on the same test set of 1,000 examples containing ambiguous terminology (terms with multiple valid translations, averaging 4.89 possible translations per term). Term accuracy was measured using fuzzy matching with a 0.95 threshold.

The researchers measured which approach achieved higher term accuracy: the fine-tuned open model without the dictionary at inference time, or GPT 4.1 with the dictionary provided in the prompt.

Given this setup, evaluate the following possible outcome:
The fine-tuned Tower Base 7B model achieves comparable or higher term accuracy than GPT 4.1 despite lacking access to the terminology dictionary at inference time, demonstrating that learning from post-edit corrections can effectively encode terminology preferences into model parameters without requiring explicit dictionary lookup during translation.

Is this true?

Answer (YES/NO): YES